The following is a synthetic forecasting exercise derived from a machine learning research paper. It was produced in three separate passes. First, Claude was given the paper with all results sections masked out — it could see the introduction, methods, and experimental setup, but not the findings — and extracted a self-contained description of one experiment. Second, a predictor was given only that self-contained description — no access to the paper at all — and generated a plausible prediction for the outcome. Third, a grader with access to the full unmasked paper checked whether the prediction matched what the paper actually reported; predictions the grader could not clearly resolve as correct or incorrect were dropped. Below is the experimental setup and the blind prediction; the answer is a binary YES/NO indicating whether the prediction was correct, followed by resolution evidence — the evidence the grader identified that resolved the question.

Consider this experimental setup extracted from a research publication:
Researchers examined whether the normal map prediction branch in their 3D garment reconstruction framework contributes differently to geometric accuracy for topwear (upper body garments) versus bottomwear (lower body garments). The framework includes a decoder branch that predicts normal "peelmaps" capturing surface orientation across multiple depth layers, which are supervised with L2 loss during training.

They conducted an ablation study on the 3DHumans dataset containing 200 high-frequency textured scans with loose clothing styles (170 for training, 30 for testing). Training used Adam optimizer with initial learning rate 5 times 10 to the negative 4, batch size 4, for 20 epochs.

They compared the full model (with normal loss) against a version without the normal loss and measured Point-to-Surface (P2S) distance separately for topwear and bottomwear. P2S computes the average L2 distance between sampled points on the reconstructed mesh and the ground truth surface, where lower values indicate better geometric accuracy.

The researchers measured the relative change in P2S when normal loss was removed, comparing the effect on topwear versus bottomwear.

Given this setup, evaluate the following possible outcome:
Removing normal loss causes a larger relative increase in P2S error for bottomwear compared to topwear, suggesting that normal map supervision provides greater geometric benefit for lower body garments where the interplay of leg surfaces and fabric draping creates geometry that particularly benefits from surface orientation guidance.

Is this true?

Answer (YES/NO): YES